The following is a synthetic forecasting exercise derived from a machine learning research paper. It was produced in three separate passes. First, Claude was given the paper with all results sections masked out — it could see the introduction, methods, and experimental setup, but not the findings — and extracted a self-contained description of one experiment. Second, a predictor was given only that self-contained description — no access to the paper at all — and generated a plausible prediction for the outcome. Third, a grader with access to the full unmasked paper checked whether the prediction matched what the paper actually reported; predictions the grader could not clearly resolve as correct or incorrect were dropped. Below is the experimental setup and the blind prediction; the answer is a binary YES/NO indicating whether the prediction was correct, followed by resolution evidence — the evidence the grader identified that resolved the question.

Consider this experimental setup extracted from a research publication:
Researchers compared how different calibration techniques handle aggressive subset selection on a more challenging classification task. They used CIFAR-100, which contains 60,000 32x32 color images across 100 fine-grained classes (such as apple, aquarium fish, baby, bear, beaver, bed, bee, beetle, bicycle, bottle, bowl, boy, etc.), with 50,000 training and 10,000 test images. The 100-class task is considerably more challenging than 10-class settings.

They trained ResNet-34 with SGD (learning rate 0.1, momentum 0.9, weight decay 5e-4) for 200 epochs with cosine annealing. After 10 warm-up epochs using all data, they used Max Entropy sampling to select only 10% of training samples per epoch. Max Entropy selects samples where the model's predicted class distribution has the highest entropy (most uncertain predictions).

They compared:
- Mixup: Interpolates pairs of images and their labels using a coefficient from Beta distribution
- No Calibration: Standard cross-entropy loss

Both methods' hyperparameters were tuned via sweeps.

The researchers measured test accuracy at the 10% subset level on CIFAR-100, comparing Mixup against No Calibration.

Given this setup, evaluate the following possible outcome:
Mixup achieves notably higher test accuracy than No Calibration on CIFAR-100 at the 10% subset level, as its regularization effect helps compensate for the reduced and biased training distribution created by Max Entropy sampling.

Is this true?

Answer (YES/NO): NO